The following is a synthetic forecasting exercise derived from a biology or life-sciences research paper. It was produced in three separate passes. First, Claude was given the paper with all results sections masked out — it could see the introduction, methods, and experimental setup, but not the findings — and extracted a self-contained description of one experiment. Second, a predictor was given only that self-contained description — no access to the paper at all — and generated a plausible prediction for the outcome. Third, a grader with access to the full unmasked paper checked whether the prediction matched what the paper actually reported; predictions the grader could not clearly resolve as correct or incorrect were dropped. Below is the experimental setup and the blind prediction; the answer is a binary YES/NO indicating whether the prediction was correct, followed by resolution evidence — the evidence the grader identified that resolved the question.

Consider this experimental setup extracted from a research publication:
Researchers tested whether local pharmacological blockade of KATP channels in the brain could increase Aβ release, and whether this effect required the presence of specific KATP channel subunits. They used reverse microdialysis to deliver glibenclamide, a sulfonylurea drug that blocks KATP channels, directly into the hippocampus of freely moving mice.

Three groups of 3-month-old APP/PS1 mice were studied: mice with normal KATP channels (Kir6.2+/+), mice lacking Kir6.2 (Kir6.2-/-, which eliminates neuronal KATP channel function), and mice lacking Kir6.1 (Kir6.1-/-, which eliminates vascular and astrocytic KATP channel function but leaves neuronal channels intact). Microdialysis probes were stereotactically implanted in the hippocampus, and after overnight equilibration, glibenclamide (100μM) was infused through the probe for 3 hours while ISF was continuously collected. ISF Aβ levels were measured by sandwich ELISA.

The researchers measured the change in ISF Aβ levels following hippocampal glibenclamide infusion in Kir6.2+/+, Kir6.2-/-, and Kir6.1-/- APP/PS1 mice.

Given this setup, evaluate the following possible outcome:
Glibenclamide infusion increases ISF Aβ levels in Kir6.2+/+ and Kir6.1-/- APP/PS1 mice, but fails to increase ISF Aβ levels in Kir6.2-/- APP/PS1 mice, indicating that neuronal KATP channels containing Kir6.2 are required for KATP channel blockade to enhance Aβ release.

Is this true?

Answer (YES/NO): YES